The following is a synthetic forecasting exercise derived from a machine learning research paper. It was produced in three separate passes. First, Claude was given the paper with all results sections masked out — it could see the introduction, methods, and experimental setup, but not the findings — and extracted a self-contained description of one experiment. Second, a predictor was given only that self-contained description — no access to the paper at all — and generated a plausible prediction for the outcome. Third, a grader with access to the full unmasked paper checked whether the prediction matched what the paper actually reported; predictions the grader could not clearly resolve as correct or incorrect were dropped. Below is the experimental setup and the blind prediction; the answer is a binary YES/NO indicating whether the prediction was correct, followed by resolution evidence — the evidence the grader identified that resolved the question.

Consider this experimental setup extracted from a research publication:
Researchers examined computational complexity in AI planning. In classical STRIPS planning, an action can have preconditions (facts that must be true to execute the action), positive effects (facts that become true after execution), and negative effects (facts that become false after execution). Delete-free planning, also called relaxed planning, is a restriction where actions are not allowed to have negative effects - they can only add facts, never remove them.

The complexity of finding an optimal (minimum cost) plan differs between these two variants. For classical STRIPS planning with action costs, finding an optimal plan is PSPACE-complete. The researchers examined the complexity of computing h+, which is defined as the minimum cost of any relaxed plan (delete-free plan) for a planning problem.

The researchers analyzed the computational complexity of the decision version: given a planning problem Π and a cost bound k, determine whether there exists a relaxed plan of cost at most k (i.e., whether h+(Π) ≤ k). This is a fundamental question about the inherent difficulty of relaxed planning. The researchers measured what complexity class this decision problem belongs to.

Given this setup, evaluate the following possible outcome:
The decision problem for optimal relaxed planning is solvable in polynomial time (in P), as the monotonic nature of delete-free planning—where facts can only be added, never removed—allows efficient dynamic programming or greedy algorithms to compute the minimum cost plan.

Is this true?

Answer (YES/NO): NO